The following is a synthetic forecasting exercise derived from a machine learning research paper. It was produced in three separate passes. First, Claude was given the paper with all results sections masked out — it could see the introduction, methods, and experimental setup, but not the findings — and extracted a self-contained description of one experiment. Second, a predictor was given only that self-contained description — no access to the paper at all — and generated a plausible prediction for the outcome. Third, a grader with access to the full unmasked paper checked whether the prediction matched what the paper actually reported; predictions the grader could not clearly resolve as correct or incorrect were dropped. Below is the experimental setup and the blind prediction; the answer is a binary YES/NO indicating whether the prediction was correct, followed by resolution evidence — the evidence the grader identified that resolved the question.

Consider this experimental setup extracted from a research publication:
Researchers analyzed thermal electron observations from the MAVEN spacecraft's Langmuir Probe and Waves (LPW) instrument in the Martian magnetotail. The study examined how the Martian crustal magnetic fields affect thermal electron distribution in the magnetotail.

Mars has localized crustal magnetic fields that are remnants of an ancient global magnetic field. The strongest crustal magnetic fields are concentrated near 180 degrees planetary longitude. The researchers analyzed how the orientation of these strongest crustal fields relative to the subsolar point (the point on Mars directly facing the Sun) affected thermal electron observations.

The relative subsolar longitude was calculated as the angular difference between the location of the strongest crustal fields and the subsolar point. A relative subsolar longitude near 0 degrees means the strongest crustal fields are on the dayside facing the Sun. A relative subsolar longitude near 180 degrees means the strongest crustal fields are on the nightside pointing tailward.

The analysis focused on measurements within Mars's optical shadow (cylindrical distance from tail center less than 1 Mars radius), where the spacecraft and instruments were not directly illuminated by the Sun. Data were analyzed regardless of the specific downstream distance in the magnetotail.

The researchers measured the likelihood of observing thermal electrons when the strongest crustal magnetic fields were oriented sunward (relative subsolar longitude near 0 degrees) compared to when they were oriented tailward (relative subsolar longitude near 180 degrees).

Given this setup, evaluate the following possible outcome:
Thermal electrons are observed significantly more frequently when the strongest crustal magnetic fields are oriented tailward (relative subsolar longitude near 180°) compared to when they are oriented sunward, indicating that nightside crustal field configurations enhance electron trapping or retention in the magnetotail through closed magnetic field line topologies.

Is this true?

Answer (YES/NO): NO